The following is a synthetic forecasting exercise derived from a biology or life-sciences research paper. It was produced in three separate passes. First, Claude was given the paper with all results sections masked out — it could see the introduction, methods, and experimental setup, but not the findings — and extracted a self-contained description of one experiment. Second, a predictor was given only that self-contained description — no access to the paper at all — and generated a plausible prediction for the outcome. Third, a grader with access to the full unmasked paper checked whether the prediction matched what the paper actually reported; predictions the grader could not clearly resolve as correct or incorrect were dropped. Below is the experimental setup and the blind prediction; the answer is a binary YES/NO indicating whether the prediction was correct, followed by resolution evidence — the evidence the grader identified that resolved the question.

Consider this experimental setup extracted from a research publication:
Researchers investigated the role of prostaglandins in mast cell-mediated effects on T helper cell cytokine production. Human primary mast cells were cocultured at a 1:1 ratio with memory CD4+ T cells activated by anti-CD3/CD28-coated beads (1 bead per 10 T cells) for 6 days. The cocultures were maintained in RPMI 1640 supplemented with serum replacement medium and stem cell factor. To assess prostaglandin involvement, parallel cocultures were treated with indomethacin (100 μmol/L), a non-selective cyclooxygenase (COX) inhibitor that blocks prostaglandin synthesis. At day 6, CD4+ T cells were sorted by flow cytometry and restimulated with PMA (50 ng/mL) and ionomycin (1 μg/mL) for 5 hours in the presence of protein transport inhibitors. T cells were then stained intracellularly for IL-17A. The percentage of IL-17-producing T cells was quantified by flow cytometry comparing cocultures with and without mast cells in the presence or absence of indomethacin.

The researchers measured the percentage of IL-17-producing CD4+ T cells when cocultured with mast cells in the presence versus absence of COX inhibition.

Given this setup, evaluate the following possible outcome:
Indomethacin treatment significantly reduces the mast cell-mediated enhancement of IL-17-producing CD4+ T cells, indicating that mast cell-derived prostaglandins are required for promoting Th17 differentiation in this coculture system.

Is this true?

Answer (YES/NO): YES